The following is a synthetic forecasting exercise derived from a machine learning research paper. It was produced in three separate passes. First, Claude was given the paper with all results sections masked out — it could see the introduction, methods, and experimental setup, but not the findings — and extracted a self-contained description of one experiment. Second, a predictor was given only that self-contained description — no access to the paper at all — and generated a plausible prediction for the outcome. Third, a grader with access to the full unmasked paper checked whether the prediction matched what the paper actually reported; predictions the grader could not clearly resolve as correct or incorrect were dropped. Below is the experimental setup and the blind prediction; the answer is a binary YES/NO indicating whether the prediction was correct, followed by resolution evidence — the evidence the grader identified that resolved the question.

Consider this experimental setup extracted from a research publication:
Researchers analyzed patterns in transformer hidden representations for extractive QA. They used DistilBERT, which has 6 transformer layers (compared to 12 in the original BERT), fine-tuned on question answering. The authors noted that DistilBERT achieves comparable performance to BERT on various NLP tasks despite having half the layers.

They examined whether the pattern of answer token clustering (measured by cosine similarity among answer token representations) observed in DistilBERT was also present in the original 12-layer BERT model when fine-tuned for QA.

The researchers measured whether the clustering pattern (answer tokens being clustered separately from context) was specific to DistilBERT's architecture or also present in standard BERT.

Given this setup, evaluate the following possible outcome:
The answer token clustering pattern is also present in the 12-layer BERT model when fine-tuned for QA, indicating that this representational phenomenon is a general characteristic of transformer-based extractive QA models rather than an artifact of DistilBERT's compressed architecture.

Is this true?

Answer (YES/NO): YES